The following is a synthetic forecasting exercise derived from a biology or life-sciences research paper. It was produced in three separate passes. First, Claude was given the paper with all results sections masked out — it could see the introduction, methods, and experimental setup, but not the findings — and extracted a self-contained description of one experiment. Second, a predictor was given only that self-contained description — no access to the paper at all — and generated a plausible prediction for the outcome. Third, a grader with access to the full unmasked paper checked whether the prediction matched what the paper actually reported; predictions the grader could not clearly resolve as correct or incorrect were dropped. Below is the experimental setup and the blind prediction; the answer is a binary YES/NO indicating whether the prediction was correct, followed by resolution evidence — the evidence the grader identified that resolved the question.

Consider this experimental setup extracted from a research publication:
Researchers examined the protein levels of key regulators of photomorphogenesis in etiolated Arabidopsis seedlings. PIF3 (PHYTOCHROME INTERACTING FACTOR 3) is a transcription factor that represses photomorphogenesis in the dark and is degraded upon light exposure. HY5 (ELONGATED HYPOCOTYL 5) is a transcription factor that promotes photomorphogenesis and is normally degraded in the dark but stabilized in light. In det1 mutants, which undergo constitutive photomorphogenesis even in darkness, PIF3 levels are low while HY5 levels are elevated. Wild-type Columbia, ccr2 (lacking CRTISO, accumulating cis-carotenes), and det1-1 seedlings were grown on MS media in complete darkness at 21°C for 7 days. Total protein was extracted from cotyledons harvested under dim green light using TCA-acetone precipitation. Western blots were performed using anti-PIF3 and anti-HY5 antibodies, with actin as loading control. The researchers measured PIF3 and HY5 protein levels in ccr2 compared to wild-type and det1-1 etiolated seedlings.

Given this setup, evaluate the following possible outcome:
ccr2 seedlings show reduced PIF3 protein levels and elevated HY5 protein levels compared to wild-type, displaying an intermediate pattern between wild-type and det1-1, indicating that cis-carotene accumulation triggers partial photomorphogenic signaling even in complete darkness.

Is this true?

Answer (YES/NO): NO